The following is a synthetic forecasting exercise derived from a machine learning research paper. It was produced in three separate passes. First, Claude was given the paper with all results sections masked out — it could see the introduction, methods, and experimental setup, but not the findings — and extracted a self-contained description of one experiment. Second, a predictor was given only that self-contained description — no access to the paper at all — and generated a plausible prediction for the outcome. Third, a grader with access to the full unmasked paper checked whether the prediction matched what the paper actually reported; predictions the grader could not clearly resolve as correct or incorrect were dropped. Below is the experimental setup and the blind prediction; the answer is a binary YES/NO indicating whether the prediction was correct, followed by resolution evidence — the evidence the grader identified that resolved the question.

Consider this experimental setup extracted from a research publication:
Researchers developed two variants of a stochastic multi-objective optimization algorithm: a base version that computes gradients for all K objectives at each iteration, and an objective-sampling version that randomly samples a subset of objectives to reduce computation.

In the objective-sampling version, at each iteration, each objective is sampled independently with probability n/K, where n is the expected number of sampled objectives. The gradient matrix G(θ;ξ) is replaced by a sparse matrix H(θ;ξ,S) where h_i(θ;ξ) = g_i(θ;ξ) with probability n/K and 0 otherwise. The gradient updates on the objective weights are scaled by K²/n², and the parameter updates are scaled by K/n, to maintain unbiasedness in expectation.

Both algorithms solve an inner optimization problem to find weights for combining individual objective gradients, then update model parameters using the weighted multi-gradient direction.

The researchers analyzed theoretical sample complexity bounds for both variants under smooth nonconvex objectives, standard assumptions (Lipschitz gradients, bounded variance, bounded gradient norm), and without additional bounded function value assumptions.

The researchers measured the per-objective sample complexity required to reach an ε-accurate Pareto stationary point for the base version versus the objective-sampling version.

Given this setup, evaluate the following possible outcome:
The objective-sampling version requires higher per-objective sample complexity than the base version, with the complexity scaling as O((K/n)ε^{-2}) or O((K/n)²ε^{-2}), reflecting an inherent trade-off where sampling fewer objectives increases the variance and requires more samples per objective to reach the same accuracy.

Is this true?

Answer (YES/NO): NO